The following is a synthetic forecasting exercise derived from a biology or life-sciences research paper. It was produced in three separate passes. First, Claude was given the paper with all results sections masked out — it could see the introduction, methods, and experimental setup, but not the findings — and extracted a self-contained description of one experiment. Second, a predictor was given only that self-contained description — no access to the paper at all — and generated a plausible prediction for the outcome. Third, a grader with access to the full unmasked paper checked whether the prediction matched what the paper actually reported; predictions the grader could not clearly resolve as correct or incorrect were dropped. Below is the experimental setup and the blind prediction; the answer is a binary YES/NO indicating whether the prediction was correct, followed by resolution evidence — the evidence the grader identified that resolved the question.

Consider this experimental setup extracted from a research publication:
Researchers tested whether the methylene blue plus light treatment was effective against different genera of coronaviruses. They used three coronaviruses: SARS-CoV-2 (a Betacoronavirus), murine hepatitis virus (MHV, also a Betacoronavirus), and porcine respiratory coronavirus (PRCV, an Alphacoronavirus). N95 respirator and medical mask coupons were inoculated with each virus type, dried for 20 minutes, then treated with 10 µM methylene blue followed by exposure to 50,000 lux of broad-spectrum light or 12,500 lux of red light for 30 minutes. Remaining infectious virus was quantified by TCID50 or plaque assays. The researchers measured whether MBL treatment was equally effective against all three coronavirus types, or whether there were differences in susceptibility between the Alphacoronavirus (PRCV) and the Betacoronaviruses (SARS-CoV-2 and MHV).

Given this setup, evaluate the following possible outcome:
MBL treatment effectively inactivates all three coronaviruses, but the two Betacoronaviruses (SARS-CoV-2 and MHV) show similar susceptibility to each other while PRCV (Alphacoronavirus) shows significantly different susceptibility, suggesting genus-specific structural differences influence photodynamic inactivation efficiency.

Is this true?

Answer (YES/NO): NO